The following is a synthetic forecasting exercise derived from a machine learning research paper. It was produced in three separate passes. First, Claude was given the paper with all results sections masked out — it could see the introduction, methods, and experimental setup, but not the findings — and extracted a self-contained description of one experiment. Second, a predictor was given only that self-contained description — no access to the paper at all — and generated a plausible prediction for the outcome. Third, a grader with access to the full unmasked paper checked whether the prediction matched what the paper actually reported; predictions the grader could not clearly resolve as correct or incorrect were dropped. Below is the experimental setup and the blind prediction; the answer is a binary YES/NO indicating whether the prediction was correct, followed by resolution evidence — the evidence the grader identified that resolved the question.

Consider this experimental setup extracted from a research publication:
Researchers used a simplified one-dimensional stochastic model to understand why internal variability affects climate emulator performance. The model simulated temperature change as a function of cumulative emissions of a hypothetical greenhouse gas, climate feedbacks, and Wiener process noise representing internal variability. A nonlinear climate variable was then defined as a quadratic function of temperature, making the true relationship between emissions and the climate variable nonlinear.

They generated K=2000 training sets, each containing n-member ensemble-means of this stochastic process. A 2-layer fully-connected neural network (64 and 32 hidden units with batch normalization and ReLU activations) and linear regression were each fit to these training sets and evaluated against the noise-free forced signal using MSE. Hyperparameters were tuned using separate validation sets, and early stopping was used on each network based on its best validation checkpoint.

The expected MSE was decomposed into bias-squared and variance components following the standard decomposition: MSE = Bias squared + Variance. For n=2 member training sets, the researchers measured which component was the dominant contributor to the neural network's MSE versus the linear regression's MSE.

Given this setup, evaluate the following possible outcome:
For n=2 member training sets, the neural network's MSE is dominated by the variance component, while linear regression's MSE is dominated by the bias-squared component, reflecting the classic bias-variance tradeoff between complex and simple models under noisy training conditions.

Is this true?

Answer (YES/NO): YES